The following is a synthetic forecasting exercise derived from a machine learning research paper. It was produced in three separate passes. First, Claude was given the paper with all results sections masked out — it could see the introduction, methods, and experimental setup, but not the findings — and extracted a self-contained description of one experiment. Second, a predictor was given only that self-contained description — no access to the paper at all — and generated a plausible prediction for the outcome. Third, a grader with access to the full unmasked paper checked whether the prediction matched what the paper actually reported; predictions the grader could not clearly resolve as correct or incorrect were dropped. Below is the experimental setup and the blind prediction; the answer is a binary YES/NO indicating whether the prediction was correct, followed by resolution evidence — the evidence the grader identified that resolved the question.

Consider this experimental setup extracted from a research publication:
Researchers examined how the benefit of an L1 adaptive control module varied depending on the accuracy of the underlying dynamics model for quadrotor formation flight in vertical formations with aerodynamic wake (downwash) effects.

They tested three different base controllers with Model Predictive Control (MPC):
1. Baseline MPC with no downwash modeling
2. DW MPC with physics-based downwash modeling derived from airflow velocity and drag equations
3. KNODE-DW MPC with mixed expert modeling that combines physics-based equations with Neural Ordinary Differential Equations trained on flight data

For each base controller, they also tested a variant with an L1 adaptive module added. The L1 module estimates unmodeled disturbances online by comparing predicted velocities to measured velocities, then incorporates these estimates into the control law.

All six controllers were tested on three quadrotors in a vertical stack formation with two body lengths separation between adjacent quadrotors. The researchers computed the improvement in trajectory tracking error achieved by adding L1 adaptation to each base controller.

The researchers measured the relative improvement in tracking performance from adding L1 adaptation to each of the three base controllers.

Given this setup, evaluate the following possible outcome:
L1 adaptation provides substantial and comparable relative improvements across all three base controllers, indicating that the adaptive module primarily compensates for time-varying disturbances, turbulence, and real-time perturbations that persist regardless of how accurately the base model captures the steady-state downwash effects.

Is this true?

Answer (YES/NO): NO